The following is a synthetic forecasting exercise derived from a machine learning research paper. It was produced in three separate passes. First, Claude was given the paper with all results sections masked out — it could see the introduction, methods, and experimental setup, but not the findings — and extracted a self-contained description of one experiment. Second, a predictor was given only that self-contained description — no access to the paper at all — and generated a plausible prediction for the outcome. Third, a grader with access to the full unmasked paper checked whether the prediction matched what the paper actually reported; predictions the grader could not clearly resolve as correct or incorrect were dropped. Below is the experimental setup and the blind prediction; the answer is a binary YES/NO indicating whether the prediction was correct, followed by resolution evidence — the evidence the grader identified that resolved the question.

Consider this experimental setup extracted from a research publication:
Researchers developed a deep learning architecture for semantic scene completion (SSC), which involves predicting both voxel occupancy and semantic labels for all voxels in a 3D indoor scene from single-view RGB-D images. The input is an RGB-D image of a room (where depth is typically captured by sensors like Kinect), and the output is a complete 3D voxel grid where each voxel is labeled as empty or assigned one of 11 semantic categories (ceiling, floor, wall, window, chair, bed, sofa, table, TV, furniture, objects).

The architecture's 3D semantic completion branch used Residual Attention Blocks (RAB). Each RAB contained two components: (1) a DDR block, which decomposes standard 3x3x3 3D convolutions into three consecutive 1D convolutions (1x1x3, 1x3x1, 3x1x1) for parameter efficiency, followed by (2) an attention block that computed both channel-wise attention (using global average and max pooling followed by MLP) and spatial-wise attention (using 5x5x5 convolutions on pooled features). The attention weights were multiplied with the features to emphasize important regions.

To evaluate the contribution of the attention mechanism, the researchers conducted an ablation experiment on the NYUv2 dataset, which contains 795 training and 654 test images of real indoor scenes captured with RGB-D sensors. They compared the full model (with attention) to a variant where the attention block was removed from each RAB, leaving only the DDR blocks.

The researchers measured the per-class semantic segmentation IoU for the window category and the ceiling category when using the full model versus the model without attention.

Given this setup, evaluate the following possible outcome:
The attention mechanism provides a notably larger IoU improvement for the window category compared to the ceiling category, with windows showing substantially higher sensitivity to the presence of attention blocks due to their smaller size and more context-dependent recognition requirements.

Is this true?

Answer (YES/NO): NO